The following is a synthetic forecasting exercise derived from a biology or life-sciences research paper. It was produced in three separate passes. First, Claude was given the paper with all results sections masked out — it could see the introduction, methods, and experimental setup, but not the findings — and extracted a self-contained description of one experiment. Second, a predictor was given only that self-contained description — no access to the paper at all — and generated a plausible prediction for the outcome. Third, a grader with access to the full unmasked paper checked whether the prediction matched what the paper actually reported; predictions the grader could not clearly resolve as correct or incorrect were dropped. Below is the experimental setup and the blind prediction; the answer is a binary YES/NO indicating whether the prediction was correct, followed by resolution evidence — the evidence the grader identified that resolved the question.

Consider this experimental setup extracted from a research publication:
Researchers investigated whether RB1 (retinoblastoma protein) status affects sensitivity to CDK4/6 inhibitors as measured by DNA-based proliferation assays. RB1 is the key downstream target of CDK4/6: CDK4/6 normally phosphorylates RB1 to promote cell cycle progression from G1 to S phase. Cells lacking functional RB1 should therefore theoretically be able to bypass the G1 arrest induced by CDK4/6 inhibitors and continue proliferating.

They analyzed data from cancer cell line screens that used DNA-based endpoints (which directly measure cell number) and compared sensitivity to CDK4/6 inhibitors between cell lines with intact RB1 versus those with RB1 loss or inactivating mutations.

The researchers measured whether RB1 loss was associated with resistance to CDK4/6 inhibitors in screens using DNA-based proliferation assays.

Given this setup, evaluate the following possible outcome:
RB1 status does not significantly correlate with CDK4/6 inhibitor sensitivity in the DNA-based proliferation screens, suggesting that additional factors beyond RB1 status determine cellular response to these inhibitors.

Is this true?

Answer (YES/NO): NO